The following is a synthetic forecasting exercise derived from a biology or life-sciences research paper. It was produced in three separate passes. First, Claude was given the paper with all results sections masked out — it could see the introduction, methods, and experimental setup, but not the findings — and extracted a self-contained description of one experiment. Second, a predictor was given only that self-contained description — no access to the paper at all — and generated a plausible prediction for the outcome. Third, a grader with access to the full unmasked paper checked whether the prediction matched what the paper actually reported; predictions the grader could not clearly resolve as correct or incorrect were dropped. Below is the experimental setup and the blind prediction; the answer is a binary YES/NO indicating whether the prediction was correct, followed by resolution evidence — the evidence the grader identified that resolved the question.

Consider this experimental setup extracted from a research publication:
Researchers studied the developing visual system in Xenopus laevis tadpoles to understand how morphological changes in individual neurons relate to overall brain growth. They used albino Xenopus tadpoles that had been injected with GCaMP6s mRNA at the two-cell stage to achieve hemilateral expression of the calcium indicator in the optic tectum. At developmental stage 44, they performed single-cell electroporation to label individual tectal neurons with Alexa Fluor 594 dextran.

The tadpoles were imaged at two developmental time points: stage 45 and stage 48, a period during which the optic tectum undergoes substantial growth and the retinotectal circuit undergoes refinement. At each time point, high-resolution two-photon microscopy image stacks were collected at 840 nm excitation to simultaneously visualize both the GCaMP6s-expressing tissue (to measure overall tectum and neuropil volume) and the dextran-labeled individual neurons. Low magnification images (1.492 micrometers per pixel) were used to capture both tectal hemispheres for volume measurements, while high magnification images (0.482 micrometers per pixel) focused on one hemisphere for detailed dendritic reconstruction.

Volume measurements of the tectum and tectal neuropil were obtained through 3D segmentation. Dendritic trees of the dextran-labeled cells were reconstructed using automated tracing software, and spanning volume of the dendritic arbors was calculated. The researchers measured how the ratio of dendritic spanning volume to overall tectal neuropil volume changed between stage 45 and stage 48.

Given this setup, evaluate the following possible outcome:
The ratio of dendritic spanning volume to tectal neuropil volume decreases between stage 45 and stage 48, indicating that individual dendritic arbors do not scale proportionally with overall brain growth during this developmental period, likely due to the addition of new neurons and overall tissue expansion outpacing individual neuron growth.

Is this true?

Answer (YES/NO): NO